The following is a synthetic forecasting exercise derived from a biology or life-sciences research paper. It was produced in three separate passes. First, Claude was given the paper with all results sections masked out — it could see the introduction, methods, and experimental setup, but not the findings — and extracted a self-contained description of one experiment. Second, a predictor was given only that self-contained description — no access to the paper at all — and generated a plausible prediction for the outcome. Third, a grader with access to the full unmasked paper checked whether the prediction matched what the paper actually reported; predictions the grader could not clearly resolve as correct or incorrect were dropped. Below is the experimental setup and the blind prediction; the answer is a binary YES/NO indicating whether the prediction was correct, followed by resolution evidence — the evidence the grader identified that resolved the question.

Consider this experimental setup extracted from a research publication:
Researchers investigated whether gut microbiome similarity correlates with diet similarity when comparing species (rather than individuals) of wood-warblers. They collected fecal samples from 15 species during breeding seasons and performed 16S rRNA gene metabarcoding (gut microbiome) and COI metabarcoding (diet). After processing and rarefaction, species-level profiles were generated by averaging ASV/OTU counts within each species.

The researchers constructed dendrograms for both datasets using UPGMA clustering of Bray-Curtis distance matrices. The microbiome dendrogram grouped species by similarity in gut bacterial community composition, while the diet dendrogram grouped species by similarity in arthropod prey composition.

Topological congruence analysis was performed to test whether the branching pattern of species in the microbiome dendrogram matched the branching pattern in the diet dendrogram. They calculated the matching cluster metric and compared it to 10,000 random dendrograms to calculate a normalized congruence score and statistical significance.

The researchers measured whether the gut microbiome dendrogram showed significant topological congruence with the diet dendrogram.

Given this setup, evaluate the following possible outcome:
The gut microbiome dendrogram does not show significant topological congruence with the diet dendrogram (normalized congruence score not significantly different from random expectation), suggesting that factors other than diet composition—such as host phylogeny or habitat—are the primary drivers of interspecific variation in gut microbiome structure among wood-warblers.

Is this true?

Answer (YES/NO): NO